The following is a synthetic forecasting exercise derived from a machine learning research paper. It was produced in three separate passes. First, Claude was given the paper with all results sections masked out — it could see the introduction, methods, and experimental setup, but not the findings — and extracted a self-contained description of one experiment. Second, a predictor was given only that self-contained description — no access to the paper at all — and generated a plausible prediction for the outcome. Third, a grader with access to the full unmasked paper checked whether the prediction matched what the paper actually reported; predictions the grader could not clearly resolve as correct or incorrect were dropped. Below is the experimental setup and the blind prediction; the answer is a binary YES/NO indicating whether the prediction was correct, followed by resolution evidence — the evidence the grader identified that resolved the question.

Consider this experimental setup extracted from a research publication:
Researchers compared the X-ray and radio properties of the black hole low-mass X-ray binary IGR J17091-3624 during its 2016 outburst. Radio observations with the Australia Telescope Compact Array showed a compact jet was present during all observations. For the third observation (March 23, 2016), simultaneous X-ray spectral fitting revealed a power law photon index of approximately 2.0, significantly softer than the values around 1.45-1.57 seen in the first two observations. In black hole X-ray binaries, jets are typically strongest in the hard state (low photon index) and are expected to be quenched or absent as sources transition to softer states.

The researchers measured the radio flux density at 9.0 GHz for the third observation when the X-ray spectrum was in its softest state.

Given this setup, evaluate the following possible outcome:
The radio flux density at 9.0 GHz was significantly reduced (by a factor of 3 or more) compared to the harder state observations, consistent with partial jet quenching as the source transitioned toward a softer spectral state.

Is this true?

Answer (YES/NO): NO